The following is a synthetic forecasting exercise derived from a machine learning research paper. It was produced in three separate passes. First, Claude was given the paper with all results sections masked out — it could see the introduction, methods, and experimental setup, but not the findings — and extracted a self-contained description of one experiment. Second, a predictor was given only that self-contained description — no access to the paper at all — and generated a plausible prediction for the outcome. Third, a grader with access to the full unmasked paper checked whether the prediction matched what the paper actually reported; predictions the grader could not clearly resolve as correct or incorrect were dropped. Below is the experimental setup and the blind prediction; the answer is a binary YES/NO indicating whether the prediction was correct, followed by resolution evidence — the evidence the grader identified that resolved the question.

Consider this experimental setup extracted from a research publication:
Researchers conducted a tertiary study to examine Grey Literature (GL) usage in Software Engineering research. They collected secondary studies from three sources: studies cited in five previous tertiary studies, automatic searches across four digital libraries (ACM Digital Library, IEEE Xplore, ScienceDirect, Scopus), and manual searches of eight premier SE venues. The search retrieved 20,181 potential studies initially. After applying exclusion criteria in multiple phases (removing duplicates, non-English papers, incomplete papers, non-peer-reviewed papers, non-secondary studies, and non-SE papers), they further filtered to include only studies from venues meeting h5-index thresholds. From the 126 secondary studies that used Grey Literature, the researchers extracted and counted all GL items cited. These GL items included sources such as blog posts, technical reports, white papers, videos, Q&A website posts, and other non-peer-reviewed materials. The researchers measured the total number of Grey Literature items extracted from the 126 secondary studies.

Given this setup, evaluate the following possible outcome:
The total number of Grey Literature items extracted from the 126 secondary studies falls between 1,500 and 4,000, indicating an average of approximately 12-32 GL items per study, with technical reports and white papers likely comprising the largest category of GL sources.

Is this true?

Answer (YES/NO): NO